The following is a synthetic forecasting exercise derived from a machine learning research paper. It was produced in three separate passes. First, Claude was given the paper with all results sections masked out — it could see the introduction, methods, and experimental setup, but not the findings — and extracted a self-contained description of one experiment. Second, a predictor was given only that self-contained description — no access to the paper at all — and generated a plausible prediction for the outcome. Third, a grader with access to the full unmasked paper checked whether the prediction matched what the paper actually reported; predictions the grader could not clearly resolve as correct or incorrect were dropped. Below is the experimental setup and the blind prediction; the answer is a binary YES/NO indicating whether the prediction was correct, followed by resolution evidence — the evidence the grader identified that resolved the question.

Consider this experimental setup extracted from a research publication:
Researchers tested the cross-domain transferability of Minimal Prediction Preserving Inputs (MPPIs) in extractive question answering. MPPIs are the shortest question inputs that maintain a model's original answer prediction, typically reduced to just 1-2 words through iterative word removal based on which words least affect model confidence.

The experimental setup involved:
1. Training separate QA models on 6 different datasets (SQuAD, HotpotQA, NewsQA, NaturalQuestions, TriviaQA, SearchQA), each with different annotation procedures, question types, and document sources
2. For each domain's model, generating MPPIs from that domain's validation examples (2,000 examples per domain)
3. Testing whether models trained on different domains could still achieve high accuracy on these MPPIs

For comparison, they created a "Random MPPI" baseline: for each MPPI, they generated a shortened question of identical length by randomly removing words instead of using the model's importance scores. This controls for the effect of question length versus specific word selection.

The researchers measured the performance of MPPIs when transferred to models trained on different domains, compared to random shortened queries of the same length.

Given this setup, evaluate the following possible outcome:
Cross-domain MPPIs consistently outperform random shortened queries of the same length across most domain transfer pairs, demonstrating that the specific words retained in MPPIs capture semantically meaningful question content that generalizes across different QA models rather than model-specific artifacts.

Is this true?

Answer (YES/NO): YES